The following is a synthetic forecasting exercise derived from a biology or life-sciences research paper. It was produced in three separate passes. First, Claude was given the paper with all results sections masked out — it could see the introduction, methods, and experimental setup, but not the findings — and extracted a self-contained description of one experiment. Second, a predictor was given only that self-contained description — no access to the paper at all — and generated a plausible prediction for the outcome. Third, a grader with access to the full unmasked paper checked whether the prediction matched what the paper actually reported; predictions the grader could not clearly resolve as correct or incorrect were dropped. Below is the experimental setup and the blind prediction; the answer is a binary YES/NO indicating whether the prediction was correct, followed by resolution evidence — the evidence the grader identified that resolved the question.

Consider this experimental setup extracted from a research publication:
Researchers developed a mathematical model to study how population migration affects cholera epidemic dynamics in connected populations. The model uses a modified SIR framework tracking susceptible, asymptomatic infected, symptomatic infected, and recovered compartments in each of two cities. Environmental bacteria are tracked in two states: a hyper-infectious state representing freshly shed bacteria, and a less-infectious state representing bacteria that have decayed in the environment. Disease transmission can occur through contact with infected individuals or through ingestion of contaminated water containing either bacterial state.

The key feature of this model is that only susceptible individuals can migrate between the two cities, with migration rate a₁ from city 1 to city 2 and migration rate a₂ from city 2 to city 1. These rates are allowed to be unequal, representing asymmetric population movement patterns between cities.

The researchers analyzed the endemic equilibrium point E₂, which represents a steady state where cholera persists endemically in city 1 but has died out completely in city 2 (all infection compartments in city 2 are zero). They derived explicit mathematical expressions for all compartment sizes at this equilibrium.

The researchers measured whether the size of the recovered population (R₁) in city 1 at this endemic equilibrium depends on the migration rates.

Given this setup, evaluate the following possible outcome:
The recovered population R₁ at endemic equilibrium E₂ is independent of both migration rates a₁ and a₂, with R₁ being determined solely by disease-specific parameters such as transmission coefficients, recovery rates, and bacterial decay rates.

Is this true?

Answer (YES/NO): NO